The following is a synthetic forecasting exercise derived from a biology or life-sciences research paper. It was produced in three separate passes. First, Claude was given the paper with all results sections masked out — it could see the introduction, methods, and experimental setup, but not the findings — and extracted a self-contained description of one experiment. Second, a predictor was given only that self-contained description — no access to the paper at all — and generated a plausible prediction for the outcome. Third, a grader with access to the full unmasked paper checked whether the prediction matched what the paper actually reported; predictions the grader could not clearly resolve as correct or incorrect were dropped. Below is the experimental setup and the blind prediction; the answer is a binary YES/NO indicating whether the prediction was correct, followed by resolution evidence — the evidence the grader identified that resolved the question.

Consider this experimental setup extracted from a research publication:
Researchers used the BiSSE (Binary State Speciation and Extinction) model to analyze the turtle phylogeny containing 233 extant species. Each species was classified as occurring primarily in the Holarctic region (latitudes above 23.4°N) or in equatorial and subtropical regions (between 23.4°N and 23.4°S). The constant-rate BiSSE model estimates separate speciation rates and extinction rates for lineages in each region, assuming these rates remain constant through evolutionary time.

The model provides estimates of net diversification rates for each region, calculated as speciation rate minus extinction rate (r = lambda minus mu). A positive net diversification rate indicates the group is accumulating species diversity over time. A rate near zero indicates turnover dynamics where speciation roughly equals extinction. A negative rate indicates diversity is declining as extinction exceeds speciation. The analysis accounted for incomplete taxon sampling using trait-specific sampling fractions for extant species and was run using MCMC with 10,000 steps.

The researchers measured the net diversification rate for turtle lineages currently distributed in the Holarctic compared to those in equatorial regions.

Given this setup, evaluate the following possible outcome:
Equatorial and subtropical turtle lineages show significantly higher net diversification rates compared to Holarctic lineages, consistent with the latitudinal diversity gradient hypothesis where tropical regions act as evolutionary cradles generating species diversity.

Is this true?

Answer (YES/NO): NO